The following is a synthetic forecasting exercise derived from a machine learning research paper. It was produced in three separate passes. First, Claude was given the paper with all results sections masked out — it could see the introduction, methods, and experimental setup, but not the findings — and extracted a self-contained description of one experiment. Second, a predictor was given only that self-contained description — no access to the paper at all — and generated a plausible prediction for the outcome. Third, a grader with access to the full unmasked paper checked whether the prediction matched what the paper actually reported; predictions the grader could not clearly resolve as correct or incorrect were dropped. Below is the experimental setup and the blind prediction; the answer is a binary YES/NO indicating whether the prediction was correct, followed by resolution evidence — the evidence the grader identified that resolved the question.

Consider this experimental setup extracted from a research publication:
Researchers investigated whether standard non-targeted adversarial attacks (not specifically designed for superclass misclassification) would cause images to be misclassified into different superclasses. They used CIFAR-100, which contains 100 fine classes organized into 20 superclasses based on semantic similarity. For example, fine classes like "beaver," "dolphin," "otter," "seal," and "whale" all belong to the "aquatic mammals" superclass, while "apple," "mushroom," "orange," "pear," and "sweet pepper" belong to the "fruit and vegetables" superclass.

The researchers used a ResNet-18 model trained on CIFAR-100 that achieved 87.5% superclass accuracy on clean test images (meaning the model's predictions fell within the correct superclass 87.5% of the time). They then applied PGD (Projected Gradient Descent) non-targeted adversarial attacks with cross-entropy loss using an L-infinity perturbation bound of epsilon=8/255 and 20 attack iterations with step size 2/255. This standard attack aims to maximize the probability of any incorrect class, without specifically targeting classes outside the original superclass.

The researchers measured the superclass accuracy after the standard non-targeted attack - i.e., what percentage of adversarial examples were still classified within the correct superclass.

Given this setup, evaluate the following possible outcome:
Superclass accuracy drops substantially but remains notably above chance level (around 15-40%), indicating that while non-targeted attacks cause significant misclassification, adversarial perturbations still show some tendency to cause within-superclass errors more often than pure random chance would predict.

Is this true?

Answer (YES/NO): YES